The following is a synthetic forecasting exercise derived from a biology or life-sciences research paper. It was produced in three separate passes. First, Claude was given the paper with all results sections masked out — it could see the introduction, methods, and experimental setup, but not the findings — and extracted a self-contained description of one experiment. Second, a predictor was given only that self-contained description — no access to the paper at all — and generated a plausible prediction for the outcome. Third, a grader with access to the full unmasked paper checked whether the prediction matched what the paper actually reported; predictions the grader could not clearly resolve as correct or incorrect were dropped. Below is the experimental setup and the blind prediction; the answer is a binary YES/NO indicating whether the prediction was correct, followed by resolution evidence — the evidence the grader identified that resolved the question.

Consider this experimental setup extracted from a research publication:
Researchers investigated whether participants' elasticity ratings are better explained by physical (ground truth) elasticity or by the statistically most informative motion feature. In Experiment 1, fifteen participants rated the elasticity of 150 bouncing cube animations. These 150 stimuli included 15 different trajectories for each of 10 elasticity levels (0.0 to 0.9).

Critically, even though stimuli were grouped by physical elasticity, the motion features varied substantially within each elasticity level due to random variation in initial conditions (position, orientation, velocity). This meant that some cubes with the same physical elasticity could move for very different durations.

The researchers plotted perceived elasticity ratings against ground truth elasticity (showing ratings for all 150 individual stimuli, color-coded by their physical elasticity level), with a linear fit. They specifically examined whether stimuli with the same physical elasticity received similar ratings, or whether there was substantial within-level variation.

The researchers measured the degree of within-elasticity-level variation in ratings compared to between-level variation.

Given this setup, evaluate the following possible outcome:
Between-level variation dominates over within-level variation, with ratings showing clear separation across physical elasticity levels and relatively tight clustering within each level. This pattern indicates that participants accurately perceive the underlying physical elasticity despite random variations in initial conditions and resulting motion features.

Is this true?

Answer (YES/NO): NO